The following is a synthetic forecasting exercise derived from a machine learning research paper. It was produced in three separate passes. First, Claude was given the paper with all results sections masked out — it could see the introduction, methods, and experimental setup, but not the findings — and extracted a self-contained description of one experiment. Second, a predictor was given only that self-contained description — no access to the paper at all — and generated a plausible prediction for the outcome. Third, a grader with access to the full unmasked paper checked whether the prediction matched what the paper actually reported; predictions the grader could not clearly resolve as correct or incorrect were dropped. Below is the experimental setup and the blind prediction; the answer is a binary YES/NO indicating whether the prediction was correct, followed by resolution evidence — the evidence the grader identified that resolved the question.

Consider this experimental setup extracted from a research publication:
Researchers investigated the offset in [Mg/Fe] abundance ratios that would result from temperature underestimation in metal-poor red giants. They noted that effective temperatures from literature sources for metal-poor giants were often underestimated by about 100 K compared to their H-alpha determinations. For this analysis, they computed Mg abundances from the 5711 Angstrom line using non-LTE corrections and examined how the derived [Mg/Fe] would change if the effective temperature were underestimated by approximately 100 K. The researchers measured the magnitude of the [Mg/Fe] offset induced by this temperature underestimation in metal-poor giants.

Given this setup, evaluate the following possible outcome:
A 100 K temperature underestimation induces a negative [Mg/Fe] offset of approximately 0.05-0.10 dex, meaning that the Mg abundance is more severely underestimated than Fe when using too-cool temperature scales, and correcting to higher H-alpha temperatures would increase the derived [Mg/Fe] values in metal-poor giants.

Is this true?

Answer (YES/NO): YES